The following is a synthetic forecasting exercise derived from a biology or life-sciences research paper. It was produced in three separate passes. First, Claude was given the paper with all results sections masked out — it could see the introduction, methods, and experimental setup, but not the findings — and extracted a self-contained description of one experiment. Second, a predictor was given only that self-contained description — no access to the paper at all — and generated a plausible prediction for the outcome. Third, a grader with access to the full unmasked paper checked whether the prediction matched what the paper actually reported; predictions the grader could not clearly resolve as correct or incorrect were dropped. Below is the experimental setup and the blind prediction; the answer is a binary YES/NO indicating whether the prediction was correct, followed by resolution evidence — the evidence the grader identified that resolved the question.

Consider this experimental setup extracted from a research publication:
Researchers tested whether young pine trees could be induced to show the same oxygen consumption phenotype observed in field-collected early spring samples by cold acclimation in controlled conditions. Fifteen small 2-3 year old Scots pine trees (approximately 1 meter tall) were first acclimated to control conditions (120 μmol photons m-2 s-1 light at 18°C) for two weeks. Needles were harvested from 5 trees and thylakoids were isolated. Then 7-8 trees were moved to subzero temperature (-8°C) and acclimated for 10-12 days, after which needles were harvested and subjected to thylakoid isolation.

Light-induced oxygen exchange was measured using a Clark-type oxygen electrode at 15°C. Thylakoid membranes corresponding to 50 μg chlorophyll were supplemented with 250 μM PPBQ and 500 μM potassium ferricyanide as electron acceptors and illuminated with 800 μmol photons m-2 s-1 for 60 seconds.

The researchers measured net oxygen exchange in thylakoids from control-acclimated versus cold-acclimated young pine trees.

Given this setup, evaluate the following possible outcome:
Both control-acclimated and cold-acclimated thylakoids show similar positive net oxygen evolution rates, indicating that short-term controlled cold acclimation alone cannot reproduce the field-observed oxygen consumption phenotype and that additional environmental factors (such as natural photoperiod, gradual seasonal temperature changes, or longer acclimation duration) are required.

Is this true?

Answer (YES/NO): NO